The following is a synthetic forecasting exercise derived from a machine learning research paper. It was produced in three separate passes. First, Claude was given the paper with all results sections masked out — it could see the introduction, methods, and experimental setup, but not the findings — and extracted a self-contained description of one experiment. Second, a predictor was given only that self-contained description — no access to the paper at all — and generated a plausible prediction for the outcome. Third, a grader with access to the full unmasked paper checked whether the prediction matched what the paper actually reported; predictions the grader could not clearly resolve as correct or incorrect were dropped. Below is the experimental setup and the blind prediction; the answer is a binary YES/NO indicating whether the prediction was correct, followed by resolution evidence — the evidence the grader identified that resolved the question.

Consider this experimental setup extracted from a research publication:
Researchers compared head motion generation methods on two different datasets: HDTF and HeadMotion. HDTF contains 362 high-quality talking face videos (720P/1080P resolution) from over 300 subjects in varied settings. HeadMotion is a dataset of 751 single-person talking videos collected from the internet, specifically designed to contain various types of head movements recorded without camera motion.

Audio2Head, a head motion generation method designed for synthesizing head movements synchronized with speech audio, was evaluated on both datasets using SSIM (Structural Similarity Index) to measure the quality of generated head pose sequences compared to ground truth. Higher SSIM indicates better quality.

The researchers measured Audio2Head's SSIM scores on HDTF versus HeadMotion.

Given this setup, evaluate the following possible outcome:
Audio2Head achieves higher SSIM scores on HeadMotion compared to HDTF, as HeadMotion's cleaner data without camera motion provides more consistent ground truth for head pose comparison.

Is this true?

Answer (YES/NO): NO